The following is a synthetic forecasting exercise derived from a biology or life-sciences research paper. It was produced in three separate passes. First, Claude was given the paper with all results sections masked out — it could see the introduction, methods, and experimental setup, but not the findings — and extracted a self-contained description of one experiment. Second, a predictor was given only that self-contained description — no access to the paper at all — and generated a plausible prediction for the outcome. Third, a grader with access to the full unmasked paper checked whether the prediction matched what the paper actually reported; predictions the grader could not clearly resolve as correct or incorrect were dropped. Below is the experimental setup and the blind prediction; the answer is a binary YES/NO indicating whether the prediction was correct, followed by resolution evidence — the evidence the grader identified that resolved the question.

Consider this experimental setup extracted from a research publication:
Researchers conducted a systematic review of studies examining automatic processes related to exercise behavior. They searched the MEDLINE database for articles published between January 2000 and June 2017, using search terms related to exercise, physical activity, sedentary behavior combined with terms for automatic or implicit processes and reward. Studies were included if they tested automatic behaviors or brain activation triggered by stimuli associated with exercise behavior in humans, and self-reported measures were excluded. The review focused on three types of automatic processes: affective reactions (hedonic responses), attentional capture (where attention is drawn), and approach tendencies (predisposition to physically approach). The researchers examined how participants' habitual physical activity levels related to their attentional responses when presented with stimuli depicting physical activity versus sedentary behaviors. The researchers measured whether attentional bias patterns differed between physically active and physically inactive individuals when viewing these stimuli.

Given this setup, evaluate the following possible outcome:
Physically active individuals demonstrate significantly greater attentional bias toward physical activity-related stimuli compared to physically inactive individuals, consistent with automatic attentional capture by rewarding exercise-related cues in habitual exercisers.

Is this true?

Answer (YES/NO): YES